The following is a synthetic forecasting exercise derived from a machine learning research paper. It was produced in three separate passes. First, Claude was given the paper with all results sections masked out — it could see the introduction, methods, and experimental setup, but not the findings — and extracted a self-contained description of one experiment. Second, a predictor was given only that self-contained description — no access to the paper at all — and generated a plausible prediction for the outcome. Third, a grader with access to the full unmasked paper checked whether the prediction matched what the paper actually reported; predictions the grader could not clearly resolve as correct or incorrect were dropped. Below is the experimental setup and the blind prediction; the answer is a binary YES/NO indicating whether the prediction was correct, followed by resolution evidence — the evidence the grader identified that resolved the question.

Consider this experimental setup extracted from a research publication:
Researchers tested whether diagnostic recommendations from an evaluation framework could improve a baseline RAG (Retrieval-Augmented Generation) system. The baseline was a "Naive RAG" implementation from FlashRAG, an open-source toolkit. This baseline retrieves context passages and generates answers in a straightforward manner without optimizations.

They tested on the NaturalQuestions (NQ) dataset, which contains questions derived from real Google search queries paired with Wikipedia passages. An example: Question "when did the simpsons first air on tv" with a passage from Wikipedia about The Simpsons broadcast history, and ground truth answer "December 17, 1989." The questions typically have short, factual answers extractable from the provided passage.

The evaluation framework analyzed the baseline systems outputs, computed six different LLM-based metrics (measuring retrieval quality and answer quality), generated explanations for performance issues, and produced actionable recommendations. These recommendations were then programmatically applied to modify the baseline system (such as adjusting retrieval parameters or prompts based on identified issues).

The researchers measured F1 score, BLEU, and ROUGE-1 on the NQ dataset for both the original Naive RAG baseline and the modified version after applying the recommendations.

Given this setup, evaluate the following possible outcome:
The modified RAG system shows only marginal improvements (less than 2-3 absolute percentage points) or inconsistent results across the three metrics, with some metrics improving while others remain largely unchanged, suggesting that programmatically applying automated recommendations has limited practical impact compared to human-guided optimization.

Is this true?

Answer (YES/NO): NO